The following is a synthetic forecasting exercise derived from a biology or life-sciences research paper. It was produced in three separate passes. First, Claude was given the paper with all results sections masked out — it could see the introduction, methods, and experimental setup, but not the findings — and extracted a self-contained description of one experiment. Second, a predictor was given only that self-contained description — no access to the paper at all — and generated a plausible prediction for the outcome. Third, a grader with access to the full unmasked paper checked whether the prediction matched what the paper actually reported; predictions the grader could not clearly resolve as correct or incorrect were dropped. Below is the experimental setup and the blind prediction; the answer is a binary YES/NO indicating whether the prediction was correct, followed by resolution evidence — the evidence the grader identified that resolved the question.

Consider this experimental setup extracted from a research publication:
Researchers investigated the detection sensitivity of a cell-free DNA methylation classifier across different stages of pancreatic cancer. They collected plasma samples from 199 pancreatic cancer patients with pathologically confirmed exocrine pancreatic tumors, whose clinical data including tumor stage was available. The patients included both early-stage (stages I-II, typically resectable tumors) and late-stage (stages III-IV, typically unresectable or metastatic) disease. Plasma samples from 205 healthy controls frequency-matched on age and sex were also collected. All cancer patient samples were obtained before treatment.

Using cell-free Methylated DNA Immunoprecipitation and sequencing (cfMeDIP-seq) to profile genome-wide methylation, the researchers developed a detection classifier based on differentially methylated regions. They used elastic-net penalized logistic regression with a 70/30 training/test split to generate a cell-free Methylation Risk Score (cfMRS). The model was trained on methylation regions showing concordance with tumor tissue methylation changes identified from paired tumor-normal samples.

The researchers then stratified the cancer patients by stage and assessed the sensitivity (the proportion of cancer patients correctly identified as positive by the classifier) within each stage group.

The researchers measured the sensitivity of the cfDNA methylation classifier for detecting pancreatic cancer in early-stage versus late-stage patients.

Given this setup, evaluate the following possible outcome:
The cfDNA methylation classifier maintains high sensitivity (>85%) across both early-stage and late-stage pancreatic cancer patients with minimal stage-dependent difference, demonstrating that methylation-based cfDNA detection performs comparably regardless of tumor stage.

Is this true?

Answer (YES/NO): NO